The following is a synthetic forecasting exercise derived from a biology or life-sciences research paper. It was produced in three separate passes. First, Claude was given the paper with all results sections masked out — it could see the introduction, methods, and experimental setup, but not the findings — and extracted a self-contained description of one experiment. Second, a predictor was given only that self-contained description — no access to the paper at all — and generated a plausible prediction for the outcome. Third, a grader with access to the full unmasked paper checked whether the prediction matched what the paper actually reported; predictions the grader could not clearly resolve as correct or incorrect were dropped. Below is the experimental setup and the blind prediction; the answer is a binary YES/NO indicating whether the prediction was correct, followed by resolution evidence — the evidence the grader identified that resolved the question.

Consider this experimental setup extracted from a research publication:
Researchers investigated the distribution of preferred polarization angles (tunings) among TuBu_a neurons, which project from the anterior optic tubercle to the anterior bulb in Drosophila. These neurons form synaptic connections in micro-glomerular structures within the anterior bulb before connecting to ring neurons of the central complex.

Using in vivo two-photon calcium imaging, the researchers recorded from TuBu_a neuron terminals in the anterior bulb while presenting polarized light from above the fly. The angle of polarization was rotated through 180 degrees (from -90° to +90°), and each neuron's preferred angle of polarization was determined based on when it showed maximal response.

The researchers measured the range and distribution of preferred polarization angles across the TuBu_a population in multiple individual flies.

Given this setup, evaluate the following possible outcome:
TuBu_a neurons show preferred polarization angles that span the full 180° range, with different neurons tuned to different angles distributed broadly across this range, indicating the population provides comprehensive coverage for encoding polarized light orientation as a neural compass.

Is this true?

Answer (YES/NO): YES